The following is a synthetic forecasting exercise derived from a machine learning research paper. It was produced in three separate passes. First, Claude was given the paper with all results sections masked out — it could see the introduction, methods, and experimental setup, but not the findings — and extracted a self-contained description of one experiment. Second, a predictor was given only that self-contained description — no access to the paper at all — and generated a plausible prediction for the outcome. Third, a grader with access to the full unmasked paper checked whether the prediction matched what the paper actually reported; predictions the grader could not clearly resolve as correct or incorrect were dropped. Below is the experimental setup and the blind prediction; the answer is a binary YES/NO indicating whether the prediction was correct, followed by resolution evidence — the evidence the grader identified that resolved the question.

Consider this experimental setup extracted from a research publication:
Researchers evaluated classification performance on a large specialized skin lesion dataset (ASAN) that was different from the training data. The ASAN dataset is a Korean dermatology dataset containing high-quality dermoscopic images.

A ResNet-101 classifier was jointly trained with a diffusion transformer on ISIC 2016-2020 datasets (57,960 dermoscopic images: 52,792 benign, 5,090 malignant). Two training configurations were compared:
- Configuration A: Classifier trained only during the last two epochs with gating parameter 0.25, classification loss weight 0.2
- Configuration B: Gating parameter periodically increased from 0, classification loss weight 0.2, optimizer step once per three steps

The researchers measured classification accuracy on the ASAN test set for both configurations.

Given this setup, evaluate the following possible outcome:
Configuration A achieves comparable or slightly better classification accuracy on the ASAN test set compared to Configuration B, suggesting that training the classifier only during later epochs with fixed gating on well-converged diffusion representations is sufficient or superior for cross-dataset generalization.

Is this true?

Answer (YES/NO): NO